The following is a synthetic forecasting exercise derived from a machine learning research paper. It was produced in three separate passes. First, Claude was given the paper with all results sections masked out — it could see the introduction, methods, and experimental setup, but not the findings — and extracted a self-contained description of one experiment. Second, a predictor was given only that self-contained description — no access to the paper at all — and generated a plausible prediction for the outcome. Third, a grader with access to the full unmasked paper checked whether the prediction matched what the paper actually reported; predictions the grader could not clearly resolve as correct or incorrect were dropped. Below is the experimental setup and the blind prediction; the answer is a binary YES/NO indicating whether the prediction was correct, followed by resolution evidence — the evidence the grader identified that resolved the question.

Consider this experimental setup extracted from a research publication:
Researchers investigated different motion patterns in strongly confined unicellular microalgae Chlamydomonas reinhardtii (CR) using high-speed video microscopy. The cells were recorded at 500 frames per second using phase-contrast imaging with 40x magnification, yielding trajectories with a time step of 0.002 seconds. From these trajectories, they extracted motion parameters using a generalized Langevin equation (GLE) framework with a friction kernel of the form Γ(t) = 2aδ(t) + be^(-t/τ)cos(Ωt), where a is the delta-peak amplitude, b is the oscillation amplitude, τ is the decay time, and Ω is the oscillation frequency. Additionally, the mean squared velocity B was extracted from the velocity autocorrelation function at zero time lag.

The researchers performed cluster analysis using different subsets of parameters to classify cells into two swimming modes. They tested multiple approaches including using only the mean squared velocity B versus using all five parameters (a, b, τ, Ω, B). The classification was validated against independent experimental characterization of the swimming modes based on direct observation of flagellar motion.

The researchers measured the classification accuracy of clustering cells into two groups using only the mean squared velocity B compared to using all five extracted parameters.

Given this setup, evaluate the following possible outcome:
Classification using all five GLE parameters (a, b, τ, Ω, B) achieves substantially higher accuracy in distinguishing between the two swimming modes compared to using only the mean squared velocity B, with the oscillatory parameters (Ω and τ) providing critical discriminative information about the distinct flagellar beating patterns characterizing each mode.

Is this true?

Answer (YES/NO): NO